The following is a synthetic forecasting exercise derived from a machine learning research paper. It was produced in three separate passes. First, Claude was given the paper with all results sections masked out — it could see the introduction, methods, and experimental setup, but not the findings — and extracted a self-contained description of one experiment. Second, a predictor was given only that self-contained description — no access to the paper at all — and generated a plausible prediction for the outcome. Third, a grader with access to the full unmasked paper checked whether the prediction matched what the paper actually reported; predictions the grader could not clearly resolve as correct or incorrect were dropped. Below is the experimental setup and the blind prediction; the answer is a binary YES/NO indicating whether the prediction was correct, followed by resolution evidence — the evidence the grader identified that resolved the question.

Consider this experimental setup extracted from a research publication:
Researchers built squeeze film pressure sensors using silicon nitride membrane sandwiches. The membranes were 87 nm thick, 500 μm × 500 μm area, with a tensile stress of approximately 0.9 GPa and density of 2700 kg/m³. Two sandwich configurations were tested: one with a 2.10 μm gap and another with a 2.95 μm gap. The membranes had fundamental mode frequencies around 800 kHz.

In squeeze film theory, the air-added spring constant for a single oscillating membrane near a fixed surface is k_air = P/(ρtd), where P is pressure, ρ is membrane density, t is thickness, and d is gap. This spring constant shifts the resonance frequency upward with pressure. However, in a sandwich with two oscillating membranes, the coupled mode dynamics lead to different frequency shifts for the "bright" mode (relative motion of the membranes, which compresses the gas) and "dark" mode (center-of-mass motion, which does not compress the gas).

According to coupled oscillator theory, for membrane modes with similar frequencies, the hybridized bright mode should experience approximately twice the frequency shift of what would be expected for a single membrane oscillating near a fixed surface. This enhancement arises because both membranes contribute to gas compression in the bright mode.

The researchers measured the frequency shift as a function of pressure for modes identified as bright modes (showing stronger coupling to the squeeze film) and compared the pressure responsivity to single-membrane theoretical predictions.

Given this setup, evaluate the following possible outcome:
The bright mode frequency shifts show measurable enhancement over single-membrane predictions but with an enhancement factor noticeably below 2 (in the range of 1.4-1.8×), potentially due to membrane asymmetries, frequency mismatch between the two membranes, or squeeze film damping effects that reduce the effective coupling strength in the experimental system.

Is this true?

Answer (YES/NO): NO